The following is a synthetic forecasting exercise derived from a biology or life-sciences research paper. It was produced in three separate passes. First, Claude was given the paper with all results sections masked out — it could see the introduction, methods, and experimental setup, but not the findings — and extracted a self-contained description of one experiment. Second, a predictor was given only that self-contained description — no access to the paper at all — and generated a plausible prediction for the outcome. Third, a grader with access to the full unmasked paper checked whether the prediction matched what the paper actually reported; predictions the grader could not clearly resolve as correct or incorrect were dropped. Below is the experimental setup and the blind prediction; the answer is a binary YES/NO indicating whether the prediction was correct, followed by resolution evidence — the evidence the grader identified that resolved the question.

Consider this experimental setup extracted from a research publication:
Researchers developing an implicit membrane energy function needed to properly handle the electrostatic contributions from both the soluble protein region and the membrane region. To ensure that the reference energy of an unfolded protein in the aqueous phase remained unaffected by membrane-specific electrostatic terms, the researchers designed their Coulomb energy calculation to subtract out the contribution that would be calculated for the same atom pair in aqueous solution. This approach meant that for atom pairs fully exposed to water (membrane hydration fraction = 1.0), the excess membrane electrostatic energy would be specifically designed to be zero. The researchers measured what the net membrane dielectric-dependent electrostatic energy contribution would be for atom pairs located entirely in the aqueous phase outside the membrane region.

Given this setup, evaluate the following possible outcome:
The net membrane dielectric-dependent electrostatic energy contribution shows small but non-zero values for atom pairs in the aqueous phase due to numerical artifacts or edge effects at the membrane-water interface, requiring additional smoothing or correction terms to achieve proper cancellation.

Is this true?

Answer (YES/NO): NO